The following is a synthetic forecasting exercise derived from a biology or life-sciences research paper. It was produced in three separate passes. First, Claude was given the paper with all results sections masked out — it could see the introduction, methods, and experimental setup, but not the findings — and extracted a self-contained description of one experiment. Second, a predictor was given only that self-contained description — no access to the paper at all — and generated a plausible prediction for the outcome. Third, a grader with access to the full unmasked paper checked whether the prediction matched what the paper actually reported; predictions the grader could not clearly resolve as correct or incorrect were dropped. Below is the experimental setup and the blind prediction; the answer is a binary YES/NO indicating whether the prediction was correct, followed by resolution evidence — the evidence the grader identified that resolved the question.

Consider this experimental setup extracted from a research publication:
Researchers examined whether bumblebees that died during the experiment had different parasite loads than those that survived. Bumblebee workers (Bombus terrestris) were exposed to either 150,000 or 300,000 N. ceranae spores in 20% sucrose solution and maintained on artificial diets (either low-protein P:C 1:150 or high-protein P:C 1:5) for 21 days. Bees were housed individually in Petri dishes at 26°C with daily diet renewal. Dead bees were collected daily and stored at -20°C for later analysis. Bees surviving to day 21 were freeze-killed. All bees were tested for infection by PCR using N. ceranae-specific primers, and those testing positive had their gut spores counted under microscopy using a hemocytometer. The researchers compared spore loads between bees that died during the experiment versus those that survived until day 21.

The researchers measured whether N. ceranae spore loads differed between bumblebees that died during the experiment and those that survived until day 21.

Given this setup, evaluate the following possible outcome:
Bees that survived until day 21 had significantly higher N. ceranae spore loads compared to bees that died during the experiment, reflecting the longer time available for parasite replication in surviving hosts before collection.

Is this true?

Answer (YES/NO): NO